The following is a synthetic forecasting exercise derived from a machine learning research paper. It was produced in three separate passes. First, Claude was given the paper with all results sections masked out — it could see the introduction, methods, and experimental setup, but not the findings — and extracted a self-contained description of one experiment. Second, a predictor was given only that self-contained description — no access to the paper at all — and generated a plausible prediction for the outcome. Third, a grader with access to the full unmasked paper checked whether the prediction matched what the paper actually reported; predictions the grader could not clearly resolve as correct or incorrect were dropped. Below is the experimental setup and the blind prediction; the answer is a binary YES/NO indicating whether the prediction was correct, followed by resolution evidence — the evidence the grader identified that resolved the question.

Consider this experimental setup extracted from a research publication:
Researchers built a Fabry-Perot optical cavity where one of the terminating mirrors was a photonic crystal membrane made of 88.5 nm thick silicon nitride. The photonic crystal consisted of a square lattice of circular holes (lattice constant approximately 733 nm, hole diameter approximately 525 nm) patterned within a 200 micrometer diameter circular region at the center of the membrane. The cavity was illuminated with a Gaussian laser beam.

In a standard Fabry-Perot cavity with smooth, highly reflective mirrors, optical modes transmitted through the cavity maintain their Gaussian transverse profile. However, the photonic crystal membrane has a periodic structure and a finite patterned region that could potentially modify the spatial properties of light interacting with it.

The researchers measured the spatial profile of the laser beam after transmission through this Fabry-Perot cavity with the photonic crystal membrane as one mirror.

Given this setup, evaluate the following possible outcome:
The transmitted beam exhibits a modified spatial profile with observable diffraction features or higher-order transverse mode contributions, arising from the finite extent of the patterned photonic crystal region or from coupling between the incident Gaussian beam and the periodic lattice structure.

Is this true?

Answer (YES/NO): YES